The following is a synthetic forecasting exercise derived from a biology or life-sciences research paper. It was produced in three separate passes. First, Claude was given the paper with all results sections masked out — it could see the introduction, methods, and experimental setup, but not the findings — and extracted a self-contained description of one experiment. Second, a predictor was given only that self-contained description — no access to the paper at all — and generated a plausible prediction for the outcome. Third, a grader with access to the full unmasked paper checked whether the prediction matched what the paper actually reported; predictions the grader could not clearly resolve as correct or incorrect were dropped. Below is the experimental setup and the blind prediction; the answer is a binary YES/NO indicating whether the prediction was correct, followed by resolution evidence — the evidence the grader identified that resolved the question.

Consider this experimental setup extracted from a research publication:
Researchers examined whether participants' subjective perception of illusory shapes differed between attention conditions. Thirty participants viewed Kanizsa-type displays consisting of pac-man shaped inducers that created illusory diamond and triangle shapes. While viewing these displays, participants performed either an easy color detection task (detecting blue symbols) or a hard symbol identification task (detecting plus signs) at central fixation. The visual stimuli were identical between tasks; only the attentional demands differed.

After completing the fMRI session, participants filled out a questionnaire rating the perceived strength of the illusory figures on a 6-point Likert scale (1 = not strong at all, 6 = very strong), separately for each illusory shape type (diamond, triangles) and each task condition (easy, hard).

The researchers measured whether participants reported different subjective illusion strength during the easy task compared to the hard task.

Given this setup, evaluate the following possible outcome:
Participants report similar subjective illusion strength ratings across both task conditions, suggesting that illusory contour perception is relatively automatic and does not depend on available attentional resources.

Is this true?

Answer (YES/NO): YES